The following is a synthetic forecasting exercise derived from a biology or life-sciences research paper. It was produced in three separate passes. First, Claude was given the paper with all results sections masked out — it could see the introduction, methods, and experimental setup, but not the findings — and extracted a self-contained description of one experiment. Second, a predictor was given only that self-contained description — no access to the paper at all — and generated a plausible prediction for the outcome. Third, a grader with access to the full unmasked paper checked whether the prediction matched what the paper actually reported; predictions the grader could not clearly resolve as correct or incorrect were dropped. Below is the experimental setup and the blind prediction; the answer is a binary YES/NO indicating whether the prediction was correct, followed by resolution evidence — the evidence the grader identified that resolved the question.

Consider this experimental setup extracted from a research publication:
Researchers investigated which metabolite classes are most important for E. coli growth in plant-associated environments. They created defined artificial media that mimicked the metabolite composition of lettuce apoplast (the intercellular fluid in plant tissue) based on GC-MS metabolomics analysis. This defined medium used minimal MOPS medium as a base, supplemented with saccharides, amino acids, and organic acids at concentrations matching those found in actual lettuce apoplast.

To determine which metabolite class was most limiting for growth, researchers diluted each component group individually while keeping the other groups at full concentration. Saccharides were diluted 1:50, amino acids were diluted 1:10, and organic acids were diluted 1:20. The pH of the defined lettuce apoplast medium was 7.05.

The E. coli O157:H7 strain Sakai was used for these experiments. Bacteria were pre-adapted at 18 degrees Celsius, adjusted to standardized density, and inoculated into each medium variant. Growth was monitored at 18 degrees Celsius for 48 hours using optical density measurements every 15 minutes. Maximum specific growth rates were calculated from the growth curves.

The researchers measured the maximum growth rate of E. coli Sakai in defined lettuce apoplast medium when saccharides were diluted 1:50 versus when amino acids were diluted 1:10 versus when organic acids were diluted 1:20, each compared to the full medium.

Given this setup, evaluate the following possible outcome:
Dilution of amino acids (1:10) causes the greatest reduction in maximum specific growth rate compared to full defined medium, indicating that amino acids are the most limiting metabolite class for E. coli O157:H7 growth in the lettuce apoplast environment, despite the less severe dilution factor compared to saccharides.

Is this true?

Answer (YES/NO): NO